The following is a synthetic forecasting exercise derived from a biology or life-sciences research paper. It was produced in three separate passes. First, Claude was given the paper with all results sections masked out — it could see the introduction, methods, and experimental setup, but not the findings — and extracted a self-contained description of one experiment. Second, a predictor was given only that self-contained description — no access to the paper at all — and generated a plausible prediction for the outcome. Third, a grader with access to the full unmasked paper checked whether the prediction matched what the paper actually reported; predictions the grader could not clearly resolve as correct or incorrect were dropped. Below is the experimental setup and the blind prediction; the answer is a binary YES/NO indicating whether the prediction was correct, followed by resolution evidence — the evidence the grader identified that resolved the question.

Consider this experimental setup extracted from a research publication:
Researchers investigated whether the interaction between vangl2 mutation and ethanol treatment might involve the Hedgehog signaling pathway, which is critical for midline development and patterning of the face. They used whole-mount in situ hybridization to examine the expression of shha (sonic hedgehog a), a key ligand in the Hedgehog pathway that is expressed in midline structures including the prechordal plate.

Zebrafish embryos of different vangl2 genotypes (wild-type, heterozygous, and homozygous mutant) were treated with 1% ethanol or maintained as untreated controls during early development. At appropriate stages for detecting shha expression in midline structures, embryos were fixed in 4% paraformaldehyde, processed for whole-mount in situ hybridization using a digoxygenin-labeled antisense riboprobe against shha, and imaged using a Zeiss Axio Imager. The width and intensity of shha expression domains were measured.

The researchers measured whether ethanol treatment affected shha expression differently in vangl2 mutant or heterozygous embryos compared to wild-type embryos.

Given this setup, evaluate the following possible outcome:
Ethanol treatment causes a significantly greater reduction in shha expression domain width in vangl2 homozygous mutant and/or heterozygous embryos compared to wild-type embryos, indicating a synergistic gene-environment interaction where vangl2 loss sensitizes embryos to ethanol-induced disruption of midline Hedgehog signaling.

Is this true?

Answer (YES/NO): NO